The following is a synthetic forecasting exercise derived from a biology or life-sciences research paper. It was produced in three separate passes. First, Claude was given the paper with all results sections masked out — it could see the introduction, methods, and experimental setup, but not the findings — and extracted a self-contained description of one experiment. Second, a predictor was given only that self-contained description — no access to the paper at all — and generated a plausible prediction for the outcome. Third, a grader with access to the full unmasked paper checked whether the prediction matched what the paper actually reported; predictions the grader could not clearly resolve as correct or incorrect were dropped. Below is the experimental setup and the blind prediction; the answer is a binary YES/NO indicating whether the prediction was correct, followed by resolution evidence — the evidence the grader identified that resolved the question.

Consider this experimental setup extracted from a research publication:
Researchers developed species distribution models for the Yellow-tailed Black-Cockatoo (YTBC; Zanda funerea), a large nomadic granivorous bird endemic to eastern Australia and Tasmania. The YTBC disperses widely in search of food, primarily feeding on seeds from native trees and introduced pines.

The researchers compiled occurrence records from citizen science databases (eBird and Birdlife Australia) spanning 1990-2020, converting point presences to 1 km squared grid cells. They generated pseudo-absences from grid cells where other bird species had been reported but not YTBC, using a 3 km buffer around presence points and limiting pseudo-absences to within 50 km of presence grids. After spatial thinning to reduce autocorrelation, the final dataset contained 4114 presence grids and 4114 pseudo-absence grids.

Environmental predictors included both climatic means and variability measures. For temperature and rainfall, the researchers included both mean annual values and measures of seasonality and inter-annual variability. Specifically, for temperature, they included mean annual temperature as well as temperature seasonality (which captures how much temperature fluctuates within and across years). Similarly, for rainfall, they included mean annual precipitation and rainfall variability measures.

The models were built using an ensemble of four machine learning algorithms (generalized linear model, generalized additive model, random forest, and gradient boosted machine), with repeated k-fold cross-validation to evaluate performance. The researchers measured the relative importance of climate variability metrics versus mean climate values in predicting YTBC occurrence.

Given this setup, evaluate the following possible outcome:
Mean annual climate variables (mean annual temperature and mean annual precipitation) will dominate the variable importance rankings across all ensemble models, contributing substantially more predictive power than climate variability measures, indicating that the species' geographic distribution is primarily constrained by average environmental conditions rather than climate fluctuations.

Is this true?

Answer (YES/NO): NO